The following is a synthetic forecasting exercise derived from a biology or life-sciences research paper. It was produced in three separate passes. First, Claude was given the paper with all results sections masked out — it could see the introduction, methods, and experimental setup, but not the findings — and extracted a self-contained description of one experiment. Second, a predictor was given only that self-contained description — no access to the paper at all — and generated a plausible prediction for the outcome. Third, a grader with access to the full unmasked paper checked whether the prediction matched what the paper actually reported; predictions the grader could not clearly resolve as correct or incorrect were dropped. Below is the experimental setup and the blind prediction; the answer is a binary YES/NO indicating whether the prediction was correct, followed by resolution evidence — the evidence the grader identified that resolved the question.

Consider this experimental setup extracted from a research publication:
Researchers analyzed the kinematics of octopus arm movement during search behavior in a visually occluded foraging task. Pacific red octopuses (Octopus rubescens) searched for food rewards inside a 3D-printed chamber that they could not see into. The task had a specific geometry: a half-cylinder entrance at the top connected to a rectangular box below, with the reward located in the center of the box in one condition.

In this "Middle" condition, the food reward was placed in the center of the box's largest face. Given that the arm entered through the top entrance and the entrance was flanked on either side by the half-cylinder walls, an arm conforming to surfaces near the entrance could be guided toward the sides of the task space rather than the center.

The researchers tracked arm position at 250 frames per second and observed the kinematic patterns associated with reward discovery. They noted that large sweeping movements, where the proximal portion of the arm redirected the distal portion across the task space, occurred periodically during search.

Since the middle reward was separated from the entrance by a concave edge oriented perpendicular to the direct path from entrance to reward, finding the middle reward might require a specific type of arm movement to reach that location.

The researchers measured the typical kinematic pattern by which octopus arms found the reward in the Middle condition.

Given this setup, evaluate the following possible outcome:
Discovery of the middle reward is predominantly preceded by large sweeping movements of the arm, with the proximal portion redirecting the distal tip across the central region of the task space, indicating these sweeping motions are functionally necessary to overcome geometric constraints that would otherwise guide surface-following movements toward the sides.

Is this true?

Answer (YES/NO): YES